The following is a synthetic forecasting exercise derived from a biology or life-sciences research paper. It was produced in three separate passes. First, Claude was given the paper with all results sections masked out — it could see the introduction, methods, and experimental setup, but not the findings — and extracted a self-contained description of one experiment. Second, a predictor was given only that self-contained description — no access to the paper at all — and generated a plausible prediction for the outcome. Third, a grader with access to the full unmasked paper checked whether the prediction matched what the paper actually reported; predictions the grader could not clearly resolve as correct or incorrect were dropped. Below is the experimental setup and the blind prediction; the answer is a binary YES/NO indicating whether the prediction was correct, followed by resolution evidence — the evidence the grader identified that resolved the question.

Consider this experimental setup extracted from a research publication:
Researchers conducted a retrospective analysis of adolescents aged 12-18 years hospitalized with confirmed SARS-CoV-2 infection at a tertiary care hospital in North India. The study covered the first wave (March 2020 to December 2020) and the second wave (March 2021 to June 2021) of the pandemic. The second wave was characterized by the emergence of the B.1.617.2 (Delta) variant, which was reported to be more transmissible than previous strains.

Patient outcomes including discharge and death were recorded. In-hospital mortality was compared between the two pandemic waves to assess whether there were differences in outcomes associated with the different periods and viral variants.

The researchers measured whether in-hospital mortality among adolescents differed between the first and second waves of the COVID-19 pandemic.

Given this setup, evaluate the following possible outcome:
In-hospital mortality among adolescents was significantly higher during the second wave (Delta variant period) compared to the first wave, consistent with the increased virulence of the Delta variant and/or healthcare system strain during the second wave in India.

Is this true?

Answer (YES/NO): YES